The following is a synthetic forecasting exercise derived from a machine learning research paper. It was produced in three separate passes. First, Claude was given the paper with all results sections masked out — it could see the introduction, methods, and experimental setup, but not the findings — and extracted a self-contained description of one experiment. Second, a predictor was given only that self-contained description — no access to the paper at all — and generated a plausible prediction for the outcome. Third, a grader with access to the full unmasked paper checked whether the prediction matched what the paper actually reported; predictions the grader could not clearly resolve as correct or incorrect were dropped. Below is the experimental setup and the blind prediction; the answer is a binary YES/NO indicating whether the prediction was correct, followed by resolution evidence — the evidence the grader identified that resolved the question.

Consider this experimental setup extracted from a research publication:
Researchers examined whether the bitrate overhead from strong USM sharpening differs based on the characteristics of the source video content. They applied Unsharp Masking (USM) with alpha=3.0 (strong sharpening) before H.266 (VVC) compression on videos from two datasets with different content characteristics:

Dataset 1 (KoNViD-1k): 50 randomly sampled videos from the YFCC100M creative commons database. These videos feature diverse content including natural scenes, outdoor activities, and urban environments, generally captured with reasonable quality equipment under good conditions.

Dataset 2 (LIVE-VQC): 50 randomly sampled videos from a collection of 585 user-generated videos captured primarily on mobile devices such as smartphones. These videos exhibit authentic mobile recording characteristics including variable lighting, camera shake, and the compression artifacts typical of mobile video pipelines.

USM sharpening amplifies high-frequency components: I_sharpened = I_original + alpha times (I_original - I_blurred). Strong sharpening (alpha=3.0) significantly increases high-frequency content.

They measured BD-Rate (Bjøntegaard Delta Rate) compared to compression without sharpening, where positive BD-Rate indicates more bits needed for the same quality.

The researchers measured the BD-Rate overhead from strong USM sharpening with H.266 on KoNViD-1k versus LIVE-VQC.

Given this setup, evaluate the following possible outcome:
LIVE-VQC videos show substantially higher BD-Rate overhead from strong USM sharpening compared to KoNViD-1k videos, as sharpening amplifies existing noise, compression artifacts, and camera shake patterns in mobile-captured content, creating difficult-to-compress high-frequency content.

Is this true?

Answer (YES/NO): YES